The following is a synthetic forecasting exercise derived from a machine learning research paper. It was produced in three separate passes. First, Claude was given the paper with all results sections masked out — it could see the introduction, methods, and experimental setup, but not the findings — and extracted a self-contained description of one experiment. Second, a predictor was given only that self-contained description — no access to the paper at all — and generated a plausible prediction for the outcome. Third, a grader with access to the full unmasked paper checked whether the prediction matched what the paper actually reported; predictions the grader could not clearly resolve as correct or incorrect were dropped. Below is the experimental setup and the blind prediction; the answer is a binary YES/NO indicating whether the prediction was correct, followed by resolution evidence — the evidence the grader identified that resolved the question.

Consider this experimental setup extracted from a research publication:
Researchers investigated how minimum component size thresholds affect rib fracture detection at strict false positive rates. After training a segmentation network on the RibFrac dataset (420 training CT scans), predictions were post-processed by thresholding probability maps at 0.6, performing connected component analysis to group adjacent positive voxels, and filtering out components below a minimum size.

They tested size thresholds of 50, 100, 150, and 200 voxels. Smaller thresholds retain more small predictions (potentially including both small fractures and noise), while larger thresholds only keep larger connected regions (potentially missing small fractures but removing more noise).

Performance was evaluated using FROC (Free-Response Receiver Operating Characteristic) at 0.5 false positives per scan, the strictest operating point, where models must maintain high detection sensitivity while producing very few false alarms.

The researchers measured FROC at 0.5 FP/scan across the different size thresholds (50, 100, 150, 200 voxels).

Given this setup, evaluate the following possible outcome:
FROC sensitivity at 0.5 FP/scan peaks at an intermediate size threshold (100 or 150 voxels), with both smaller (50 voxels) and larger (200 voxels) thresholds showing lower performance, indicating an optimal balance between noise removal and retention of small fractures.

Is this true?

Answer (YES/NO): NO